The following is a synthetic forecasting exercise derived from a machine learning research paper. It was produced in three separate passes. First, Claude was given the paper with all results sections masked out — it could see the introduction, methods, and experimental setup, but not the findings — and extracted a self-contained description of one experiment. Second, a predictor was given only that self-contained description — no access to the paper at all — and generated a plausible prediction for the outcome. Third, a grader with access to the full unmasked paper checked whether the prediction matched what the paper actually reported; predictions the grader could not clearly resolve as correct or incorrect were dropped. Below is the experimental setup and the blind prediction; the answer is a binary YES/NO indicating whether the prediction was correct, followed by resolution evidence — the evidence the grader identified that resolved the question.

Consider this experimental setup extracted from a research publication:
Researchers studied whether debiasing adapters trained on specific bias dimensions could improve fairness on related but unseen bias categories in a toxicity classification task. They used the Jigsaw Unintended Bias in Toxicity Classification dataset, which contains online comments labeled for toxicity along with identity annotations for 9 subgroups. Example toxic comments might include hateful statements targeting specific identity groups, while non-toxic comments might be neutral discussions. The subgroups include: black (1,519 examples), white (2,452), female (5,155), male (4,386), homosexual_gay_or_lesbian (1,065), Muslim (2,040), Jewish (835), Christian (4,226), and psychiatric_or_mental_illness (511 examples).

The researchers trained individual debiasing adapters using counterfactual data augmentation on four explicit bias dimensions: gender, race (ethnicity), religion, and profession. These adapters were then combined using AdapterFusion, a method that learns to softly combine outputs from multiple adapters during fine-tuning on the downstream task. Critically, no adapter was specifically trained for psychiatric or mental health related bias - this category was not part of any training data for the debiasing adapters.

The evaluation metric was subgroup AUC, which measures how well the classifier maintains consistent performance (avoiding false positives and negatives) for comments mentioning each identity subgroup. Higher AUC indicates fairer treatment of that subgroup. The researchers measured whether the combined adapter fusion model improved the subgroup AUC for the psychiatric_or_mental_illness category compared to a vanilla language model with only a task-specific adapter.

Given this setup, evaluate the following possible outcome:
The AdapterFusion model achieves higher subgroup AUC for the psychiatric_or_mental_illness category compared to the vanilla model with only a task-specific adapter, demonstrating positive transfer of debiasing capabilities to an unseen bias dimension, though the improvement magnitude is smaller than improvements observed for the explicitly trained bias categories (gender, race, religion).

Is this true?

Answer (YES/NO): YES